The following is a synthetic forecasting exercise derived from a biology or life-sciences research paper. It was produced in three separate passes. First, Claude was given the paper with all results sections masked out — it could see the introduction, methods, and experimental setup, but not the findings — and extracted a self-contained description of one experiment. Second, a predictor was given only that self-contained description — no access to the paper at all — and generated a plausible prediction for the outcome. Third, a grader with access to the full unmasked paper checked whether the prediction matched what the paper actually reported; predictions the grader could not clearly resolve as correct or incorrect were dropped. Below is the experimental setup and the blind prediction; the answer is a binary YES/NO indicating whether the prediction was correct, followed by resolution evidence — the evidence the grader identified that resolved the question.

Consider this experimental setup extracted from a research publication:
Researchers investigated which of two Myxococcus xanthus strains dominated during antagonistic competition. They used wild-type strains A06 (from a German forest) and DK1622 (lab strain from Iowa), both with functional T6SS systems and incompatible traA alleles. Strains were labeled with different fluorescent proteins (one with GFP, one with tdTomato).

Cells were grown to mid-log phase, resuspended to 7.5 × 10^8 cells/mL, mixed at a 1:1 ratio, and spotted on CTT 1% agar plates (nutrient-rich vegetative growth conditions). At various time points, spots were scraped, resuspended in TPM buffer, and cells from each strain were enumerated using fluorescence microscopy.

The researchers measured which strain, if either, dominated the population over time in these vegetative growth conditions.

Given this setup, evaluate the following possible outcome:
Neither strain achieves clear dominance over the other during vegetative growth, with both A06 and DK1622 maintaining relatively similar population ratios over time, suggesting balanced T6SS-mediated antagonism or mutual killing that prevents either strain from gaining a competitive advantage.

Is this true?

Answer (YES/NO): NO